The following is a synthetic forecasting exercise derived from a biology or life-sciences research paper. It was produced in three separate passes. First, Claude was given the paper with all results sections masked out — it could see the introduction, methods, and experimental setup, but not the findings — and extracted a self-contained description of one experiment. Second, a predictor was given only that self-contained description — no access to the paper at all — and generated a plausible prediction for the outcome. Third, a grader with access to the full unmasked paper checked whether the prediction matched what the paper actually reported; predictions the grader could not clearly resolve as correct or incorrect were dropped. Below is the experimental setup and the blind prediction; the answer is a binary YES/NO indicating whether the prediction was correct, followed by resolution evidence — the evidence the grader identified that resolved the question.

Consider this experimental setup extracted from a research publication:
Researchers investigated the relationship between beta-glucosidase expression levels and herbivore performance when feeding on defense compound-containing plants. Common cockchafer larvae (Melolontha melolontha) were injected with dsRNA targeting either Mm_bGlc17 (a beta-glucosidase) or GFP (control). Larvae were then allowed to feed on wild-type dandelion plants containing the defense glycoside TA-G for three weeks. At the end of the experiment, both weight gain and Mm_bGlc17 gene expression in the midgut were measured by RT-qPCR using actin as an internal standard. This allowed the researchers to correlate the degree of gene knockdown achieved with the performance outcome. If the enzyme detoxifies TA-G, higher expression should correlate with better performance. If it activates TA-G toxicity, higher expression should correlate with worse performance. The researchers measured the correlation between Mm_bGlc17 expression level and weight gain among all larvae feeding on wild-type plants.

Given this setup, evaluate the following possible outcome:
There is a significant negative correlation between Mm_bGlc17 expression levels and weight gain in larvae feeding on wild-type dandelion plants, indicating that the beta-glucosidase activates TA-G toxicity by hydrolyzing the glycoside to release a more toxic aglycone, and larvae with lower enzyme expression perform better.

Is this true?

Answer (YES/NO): NO